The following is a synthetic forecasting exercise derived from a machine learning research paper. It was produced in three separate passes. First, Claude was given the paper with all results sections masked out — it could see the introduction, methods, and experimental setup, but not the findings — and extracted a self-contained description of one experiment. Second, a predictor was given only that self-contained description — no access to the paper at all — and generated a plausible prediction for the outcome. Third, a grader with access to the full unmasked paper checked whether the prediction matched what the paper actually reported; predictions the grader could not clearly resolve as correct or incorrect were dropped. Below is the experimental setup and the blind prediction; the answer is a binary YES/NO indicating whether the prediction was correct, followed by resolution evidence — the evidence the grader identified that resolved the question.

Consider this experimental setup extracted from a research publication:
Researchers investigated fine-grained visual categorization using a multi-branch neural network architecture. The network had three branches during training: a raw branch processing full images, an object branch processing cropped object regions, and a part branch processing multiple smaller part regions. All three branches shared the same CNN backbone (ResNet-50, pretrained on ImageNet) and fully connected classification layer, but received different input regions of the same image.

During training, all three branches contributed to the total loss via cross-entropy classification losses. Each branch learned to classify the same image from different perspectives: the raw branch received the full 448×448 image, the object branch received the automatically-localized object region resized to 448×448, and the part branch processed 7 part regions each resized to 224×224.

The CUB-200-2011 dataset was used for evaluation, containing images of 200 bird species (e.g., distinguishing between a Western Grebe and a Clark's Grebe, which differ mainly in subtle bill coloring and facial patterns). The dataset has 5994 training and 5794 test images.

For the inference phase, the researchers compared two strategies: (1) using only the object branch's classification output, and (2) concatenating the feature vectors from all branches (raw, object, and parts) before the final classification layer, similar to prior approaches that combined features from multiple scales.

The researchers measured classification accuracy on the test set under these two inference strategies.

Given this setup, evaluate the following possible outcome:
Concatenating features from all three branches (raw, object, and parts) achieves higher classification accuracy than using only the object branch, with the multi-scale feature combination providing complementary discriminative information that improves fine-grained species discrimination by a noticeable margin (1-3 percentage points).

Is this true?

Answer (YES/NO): NO